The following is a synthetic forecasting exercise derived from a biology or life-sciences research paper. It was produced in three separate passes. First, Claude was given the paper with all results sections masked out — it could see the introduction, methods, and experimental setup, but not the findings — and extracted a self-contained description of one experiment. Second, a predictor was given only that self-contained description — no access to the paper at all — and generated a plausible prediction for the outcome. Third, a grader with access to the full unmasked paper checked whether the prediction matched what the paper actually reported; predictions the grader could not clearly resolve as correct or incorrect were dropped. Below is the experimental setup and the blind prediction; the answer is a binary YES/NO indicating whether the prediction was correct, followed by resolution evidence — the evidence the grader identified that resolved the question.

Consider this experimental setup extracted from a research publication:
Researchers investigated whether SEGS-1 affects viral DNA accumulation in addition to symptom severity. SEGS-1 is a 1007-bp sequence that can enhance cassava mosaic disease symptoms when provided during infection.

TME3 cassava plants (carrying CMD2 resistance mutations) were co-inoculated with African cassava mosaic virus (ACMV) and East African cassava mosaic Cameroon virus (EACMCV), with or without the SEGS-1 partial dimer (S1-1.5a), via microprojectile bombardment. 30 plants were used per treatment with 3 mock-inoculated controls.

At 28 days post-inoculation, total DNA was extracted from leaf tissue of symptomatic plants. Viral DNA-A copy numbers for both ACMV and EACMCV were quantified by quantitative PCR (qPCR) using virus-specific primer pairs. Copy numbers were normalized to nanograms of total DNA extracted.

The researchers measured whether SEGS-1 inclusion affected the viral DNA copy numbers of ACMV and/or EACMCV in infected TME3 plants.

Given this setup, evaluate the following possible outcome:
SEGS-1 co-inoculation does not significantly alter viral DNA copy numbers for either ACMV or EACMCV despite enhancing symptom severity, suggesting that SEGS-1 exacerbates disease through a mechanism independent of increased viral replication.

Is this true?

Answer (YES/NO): NO